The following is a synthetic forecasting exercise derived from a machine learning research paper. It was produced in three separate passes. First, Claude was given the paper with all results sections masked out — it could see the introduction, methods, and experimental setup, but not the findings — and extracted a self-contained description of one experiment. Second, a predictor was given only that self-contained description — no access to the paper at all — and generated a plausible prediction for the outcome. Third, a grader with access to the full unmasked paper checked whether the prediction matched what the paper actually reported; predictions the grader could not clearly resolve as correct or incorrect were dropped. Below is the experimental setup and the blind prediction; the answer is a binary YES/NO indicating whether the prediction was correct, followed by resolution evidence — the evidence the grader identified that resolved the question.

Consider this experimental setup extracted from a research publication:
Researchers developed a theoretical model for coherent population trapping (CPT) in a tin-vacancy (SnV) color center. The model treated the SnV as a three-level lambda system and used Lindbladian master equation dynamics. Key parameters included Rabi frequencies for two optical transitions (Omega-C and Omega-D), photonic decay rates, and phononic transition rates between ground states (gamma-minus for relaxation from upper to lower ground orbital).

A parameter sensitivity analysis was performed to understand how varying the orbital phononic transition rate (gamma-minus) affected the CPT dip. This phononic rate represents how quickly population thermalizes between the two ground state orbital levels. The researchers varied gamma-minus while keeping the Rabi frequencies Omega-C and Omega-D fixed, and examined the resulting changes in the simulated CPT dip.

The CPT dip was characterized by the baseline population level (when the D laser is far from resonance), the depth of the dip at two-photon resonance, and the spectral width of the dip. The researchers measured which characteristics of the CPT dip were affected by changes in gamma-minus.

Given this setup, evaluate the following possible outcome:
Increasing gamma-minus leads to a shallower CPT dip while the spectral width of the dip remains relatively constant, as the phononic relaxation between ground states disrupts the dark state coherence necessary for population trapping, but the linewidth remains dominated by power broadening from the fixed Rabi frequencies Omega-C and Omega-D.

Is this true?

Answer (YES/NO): YES